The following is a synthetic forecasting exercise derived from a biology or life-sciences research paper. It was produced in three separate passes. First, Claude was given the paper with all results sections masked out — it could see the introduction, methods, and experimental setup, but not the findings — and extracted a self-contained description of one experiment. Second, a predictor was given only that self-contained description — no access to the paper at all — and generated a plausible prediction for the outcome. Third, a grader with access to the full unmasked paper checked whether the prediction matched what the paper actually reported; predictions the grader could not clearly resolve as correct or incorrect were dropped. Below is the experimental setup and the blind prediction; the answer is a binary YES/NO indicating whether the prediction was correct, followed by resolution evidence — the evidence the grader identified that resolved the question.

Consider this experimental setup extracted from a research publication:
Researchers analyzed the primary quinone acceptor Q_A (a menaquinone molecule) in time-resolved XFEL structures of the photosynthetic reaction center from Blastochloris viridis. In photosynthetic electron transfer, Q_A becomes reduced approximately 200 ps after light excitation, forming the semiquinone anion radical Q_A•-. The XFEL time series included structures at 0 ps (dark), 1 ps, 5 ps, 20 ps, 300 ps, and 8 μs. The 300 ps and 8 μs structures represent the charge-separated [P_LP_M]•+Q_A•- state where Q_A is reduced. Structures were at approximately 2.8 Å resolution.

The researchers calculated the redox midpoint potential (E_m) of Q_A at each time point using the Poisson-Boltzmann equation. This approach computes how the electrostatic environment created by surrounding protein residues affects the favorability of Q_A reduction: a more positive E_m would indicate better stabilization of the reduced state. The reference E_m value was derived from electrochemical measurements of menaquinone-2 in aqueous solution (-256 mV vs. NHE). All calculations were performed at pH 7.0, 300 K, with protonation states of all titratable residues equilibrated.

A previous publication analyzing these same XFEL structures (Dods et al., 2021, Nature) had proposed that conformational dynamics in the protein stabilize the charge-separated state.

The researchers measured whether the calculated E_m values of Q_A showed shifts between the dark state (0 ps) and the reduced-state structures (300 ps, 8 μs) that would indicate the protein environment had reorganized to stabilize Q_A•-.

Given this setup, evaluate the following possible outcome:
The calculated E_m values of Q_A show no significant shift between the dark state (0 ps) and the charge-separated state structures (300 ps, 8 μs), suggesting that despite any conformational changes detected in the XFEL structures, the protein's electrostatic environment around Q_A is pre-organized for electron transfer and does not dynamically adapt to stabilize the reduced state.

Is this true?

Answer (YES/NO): NO